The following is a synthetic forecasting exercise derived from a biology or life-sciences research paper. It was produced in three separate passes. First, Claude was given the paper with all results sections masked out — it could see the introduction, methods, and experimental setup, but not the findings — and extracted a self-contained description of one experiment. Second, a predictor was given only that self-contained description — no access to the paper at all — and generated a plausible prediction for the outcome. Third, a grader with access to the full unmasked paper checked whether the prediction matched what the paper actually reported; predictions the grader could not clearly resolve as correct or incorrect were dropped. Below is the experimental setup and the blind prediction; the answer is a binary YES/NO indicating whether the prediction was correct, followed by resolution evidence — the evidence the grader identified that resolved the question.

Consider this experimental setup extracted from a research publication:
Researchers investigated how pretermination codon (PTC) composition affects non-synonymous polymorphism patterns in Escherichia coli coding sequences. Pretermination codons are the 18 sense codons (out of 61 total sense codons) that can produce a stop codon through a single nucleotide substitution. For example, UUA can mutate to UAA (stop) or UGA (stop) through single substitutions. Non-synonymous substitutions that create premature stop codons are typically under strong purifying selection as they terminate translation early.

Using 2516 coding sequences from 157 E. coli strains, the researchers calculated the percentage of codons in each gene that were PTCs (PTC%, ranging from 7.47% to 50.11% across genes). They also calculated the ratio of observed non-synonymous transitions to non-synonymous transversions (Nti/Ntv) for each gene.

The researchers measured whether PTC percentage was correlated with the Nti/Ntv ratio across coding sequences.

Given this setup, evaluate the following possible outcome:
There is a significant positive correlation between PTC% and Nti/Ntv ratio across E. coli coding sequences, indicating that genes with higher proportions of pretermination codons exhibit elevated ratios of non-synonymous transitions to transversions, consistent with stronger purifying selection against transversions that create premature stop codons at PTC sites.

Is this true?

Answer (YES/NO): NO